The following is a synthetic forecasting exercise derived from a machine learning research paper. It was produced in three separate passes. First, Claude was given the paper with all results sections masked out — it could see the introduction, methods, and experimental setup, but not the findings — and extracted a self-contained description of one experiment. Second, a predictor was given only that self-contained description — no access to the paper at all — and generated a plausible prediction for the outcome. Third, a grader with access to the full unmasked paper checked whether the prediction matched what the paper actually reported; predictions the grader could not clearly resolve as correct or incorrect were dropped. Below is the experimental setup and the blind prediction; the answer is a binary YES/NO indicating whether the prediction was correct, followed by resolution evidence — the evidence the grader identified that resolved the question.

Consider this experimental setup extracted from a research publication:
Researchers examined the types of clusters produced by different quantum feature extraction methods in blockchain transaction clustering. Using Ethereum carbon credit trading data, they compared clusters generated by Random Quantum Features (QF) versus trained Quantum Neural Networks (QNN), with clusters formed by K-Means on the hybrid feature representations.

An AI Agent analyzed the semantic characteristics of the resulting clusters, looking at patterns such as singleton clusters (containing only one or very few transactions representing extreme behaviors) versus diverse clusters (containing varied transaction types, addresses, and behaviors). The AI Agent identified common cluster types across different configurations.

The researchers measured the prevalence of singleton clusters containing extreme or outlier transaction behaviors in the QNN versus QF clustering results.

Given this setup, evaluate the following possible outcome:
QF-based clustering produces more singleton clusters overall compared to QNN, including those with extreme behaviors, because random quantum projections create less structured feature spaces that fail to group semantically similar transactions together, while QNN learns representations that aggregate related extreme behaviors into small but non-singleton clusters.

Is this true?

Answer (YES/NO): NO